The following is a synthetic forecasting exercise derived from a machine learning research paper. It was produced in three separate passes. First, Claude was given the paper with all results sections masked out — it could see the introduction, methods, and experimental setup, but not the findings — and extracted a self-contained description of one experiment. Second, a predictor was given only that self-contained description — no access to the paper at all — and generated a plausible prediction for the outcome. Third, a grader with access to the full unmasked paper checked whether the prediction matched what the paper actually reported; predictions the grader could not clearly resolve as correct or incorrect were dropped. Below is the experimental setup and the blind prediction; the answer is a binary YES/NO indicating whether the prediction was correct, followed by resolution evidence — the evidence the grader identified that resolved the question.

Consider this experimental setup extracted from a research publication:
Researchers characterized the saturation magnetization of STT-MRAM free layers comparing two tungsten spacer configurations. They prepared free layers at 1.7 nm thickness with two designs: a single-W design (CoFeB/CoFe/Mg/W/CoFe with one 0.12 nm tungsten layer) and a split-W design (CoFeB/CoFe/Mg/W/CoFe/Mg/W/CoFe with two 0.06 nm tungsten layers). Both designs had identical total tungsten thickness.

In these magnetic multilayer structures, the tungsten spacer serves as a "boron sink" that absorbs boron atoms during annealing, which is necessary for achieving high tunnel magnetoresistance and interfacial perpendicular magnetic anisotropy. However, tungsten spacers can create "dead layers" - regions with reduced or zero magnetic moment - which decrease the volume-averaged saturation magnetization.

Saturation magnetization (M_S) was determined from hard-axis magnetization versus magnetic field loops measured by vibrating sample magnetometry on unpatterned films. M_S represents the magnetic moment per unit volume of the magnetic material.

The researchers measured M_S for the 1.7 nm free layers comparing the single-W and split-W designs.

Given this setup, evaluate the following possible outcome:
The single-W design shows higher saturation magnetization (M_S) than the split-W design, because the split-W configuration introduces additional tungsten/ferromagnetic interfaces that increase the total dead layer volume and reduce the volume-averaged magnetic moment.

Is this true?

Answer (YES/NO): YES